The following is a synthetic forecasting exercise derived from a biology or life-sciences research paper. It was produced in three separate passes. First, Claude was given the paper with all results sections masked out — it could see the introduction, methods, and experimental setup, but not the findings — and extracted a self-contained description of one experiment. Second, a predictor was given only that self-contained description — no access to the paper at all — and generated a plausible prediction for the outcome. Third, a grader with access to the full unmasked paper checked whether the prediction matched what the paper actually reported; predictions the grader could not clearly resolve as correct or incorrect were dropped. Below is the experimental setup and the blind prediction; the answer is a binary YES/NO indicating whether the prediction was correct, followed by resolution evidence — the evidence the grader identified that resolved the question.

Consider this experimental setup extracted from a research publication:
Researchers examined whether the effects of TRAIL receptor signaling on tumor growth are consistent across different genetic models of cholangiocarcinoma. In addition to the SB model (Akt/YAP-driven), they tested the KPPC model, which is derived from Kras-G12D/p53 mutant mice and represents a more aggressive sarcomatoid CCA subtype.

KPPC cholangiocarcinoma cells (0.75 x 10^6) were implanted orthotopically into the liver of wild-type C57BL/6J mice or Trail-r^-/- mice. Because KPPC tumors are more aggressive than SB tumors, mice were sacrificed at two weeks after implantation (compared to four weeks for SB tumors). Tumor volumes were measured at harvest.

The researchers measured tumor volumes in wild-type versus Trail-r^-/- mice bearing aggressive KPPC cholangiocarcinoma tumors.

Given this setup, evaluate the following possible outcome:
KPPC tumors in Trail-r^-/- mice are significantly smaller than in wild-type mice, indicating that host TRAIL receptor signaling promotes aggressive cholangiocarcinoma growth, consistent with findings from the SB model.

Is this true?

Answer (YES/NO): YES